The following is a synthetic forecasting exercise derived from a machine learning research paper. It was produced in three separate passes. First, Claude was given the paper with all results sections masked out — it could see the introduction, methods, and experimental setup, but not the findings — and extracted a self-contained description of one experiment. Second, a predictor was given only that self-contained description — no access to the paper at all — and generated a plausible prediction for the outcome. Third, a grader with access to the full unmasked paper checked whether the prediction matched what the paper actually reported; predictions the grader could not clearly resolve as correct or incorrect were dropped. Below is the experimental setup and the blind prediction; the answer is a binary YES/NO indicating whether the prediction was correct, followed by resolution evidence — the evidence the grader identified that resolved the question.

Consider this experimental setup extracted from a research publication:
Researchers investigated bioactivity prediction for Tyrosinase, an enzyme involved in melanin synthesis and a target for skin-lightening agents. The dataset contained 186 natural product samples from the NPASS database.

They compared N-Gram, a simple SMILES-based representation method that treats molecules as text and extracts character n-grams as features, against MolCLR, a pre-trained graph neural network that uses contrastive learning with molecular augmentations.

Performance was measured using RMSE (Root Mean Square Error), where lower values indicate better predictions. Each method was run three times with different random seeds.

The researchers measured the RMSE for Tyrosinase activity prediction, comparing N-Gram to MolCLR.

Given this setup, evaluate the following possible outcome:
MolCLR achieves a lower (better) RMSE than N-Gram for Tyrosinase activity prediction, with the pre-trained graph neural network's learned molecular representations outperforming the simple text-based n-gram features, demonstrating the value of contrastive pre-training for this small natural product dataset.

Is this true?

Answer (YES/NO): NO